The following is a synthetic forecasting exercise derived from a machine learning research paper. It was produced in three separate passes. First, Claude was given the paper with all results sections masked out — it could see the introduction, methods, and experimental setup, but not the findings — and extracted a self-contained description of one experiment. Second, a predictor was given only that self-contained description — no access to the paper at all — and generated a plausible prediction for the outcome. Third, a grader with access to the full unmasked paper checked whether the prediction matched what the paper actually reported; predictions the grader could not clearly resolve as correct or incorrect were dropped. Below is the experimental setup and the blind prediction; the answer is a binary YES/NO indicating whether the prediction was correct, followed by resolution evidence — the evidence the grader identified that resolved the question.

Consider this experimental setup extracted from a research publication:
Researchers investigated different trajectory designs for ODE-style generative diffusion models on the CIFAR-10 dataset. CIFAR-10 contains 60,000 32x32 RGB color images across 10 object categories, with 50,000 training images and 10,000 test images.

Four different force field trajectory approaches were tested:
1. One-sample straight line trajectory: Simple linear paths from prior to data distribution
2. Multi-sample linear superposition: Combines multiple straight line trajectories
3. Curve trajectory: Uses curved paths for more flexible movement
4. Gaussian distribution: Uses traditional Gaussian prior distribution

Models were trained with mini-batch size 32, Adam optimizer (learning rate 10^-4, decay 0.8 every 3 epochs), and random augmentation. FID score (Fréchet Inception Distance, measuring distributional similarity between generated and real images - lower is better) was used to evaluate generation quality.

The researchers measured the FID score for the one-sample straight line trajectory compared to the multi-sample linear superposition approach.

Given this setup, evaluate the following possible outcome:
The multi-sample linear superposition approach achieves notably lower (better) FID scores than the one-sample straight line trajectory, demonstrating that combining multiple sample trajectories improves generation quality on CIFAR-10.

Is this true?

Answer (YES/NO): YES